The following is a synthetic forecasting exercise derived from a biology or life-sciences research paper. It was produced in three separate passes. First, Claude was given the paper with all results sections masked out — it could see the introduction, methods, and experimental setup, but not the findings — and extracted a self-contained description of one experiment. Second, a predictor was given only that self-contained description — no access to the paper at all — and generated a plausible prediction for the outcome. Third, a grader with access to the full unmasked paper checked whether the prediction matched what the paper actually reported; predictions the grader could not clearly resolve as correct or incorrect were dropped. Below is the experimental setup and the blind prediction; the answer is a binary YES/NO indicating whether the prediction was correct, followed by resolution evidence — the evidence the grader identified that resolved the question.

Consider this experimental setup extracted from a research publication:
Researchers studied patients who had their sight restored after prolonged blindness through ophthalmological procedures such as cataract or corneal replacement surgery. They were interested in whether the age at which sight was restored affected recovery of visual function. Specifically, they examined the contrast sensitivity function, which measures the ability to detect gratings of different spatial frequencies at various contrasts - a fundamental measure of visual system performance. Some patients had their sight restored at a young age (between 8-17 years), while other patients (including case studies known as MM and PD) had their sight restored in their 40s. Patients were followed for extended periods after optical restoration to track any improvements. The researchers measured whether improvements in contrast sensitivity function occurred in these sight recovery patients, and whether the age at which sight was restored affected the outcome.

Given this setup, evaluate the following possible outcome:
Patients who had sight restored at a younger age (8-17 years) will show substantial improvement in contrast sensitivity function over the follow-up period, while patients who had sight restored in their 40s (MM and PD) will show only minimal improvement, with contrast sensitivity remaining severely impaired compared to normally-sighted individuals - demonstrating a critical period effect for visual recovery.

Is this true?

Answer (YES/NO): NO